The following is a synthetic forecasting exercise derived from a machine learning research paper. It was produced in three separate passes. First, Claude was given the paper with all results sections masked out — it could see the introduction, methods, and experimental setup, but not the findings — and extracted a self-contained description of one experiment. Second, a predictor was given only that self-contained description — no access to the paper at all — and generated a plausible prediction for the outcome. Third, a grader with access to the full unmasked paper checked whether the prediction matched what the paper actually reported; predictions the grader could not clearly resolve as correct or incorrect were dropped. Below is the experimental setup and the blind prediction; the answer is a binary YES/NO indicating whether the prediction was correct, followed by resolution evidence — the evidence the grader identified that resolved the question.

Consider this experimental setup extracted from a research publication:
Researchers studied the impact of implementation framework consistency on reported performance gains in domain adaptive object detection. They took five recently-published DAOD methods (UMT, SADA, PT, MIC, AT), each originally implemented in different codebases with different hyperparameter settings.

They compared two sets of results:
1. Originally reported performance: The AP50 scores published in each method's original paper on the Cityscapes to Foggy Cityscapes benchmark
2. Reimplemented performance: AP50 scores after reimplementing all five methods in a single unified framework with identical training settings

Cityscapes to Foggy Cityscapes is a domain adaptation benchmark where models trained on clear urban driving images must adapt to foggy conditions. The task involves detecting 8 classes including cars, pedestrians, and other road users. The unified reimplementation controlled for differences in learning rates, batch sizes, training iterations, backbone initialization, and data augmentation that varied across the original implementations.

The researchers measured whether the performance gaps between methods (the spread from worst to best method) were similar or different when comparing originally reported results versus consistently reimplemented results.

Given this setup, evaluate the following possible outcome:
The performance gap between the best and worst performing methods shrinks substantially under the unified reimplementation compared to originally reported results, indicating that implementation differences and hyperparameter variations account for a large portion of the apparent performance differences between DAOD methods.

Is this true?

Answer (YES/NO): YES